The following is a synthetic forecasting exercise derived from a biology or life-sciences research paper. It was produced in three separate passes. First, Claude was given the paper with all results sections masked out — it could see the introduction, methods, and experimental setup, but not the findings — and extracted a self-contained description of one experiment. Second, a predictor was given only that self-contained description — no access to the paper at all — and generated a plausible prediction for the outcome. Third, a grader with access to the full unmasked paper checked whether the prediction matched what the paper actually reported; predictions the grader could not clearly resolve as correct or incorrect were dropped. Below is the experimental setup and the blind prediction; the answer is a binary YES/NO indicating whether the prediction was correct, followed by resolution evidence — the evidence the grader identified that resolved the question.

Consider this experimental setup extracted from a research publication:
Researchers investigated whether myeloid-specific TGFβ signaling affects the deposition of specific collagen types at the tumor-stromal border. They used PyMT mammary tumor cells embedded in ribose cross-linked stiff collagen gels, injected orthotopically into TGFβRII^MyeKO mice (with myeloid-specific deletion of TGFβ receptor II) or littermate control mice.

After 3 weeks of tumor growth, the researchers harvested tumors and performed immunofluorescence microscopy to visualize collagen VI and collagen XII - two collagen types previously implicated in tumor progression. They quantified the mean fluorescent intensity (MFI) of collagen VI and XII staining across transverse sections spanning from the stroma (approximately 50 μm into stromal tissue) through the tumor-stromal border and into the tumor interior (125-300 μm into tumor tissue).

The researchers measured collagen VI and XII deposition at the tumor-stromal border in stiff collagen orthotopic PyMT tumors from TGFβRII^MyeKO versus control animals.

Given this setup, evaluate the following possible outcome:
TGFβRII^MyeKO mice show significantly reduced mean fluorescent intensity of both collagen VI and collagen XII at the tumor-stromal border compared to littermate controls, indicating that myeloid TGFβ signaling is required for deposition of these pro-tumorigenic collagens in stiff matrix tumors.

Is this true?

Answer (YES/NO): YES